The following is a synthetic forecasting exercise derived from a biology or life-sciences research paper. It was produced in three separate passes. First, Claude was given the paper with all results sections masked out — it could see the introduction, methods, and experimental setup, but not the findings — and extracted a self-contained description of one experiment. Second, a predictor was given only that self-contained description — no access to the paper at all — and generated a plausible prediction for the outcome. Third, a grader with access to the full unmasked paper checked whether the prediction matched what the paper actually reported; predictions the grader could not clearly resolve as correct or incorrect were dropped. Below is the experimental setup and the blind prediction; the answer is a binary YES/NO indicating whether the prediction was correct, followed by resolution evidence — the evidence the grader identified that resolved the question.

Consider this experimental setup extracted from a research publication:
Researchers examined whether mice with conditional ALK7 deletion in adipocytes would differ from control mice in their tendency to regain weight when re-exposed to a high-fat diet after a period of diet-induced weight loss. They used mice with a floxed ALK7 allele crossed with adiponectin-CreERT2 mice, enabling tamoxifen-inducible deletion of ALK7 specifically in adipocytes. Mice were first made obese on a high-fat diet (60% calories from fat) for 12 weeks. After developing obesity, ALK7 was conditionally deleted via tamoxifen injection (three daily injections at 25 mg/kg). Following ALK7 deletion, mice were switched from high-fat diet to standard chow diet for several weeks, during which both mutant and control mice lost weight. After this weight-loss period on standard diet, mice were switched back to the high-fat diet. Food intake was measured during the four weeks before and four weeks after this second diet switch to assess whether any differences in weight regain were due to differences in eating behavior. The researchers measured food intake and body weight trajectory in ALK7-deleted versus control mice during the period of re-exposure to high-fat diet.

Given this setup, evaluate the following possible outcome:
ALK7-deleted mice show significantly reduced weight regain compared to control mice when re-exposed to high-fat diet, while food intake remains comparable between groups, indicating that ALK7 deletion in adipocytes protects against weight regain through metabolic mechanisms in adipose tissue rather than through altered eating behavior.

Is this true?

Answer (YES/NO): YES